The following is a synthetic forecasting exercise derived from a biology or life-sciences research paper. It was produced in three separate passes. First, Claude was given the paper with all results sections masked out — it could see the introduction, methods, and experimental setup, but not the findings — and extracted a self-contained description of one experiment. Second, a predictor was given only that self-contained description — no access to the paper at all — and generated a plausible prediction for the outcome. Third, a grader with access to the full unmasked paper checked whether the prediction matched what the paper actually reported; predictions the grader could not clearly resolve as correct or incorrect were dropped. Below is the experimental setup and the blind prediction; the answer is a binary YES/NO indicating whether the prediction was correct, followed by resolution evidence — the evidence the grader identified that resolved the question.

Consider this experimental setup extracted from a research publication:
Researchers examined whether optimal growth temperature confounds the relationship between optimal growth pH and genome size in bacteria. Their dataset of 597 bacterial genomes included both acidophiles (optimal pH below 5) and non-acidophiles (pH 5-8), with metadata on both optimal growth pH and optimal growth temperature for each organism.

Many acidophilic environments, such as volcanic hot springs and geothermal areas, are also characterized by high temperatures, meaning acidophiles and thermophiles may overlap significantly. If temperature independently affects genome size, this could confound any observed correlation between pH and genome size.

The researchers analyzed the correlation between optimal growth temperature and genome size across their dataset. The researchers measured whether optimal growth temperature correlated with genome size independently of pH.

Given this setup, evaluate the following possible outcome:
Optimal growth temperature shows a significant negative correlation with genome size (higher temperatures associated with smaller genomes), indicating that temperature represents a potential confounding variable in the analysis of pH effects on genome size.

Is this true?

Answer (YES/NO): YES